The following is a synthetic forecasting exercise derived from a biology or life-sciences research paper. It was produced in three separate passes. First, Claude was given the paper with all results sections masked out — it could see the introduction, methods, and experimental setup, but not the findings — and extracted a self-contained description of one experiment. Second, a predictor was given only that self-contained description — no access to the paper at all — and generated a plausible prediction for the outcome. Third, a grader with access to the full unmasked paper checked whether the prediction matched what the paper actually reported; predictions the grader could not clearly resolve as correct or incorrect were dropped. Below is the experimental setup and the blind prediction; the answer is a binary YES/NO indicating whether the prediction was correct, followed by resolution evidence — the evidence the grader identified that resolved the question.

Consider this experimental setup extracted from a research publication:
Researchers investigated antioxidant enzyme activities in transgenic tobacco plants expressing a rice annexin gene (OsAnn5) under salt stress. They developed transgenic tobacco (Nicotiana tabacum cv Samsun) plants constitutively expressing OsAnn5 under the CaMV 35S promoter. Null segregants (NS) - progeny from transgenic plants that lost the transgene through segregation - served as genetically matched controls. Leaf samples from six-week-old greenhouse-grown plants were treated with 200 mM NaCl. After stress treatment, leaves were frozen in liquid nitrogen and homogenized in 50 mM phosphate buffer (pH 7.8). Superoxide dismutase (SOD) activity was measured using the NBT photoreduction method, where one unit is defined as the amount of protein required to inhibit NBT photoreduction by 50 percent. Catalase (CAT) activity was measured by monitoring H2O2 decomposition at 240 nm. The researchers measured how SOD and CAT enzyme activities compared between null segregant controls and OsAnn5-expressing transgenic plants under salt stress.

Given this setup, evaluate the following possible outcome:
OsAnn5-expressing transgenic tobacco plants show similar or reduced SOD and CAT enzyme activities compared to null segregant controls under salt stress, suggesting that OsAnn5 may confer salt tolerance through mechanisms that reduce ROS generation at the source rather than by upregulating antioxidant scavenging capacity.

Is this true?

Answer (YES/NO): NO